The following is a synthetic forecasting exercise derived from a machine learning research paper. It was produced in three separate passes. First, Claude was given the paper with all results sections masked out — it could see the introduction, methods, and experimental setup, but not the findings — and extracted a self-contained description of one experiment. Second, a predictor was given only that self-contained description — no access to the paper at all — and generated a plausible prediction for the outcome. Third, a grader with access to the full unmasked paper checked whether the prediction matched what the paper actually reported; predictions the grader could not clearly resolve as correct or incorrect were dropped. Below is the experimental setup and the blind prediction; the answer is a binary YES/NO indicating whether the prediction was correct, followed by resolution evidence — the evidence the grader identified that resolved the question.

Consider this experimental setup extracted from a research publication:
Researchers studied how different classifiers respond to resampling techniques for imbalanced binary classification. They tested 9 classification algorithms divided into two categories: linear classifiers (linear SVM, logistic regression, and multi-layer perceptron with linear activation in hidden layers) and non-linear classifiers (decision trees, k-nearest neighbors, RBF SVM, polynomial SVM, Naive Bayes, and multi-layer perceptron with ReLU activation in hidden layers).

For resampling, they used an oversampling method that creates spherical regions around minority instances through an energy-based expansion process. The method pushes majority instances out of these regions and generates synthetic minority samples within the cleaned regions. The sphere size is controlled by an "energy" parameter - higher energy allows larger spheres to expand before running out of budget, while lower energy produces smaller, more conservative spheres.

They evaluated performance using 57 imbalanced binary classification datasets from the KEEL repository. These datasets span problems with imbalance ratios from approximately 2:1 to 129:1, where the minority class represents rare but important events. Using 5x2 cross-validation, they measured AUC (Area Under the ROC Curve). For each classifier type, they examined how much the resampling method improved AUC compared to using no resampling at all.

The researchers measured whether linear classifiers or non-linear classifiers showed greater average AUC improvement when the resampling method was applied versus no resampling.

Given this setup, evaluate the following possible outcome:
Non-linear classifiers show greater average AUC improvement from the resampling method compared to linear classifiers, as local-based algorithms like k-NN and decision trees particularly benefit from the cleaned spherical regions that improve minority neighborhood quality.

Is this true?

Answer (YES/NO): YES